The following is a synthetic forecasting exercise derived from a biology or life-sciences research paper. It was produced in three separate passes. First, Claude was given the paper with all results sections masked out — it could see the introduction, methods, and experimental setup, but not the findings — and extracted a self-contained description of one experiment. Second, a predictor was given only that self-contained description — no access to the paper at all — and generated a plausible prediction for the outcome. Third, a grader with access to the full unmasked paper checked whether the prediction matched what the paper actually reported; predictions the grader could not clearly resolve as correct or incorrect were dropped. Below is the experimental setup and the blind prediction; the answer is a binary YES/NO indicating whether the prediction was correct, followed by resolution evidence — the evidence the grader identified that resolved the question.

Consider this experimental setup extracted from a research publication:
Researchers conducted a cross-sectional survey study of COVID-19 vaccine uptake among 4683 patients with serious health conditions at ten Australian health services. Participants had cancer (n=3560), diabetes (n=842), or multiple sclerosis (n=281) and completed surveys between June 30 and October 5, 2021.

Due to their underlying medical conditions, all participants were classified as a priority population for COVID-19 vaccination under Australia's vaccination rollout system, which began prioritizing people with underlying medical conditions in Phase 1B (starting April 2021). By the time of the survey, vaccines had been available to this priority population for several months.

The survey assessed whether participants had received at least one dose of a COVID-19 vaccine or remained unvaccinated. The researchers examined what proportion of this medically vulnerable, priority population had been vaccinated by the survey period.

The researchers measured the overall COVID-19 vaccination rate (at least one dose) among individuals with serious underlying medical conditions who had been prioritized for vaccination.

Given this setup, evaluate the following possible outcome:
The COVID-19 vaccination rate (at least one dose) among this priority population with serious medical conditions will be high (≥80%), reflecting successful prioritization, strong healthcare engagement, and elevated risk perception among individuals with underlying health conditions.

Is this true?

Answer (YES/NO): YES